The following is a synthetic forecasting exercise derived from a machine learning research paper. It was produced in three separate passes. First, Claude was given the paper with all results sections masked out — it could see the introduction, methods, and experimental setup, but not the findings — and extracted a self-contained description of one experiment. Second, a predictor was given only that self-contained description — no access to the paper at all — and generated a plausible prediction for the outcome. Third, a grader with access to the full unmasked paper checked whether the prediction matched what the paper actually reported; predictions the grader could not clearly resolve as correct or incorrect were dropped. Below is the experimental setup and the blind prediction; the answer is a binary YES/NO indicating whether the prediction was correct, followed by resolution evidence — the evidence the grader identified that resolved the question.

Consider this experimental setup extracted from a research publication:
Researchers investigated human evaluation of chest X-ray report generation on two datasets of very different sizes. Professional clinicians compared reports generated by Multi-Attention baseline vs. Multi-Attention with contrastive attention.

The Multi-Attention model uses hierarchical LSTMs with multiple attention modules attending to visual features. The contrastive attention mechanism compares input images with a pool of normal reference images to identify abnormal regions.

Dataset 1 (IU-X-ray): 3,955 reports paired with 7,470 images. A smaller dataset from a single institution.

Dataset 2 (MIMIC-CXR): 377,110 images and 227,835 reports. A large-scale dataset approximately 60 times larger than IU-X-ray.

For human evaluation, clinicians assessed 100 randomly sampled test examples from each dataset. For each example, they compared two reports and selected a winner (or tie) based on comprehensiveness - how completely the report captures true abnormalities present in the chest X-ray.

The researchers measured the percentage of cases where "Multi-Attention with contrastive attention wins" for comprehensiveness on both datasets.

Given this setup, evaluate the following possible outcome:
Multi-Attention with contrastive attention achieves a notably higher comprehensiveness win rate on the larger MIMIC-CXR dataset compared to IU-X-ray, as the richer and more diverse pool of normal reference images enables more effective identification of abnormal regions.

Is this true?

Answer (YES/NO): NO